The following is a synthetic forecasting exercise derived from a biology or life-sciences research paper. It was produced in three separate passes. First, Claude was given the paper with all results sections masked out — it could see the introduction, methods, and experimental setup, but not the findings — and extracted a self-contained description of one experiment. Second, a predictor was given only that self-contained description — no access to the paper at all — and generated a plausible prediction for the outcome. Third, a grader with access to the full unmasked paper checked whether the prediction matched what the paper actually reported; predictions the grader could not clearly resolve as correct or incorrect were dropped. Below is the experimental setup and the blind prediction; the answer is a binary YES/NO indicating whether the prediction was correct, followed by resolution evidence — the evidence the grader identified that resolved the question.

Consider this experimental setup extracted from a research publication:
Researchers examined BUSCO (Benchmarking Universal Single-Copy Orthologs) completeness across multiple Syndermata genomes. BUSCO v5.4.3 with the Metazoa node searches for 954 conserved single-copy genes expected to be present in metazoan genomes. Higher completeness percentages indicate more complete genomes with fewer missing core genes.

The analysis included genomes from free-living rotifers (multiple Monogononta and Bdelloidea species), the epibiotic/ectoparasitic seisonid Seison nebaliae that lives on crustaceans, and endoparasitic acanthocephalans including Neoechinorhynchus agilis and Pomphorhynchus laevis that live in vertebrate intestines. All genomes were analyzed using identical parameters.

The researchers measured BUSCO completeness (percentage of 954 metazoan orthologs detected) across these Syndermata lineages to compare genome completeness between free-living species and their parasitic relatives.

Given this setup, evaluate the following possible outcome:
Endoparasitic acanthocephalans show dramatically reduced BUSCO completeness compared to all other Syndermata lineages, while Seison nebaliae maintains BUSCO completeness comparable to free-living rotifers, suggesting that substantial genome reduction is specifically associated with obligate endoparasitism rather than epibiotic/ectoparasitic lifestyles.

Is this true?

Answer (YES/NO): NO